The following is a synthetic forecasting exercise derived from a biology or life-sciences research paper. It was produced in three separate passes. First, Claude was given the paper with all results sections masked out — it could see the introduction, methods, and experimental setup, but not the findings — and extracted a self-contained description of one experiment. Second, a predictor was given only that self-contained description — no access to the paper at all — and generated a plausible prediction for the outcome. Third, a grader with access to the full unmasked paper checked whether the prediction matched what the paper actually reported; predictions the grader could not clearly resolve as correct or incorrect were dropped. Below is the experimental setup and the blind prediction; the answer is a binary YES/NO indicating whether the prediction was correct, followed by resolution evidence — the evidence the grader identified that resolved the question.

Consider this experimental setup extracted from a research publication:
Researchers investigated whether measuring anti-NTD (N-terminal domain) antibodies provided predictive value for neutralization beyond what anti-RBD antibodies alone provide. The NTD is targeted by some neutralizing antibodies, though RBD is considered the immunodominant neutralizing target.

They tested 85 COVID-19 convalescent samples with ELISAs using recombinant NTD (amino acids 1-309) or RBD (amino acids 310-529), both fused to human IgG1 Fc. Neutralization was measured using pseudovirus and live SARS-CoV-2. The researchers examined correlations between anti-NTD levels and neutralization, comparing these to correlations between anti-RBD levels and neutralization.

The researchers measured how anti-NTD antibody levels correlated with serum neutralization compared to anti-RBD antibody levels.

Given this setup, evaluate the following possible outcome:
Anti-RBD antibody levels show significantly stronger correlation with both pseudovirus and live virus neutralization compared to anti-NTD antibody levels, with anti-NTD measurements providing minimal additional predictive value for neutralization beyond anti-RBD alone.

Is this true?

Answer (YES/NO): NO